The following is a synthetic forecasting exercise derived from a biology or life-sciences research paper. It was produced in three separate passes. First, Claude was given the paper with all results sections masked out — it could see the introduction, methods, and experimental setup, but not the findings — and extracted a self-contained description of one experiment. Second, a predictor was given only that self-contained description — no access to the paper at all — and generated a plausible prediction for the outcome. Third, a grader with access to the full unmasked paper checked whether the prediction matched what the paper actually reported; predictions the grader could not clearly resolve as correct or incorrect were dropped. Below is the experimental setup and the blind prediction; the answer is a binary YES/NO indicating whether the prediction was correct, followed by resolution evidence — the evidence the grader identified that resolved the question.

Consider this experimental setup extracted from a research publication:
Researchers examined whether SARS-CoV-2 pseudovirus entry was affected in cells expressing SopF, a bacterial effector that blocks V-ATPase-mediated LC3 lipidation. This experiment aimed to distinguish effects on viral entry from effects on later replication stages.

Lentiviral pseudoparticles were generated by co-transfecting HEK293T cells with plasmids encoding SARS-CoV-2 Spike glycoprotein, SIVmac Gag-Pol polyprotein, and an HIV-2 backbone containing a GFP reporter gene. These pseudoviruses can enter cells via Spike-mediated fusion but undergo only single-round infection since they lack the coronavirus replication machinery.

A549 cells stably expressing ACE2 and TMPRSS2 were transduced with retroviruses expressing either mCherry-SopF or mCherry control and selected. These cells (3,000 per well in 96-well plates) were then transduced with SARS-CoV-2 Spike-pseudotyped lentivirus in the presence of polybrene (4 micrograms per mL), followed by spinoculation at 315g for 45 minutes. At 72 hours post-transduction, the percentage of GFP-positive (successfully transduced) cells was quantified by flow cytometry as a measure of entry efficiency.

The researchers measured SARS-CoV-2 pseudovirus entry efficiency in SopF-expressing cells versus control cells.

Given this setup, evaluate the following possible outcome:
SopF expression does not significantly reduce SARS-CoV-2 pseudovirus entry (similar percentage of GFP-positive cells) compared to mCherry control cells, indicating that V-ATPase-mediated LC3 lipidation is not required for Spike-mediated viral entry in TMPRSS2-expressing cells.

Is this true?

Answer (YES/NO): YES